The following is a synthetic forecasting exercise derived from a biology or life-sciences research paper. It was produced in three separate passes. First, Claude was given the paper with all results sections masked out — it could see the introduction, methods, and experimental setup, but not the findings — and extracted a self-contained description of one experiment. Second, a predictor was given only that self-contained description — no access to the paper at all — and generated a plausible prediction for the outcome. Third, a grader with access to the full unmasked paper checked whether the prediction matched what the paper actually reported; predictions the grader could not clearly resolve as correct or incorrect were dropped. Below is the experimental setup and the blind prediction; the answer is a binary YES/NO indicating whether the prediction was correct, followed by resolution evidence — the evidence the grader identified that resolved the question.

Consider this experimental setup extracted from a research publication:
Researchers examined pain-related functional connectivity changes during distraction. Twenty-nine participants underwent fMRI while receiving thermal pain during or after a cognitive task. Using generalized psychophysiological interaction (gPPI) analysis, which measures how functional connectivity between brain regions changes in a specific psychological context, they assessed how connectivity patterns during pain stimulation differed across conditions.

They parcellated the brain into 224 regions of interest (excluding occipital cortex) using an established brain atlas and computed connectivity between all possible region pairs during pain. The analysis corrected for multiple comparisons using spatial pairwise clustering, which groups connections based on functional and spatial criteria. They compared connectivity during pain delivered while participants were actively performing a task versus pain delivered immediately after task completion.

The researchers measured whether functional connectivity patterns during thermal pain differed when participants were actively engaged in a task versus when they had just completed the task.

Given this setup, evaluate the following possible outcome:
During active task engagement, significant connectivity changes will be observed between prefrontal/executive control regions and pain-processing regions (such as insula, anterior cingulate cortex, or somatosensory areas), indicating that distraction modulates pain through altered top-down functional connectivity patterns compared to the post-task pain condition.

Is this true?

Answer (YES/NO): YES